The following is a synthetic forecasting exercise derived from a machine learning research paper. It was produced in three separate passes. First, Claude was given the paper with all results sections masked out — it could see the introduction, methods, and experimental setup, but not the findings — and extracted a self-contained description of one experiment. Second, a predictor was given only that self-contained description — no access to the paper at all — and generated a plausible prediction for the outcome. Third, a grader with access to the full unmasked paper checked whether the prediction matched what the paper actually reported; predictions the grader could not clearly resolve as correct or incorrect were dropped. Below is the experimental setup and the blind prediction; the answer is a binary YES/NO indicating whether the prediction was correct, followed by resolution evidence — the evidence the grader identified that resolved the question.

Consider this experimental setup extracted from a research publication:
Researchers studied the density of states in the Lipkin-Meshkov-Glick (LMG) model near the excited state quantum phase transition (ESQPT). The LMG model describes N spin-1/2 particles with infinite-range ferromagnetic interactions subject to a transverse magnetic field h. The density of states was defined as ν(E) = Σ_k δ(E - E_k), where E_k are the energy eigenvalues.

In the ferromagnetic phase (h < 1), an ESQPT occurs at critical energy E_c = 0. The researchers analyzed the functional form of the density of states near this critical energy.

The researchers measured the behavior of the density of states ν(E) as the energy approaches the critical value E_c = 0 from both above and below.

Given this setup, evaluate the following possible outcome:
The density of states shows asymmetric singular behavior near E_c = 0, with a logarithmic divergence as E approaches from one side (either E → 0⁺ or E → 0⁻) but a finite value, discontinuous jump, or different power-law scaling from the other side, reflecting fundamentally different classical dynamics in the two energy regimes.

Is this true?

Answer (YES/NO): NO